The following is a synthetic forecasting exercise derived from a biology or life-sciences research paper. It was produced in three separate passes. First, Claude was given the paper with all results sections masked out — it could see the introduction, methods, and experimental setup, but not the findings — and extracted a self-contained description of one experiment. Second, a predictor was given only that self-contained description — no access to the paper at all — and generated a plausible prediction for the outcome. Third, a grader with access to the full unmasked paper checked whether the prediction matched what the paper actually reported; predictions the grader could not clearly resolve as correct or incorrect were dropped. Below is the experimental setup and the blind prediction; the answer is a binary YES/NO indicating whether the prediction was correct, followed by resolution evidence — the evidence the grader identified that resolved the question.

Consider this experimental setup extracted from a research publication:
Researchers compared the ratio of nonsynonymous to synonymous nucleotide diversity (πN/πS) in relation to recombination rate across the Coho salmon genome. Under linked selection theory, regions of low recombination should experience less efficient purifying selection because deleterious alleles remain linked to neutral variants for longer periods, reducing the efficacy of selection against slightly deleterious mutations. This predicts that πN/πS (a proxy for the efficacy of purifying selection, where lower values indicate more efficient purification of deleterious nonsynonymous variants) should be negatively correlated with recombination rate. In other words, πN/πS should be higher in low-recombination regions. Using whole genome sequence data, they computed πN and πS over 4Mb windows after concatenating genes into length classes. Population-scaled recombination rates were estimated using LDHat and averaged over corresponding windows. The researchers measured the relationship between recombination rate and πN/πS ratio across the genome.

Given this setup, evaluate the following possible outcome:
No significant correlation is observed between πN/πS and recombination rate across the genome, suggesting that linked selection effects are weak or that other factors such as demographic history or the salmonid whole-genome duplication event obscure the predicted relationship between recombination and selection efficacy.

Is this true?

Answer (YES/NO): NO